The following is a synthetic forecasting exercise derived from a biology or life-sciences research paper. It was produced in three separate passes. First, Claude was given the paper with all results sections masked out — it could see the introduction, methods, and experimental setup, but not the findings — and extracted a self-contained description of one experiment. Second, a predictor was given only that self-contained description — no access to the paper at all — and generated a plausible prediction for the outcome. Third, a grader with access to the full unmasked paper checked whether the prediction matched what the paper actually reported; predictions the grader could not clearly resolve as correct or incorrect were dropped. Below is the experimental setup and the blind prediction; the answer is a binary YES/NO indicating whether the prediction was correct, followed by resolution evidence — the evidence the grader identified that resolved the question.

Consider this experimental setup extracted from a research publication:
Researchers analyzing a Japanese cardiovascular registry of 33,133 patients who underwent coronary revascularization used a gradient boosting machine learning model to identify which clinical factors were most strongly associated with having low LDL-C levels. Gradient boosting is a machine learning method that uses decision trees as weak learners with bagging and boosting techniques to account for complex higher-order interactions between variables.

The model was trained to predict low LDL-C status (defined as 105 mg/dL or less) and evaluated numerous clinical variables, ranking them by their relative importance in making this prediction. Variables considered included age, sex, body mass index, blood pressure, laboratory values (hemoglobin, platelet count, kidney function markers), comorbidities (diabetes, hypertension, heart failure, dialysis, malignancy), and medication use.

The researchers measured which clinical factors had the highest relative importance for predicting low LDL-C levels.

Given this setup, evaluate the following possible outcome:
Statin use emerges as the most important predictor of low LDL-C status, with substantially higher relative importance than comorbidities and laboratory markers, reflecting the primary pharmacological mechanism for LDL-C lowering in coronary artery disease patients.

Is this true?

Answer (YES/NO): NO